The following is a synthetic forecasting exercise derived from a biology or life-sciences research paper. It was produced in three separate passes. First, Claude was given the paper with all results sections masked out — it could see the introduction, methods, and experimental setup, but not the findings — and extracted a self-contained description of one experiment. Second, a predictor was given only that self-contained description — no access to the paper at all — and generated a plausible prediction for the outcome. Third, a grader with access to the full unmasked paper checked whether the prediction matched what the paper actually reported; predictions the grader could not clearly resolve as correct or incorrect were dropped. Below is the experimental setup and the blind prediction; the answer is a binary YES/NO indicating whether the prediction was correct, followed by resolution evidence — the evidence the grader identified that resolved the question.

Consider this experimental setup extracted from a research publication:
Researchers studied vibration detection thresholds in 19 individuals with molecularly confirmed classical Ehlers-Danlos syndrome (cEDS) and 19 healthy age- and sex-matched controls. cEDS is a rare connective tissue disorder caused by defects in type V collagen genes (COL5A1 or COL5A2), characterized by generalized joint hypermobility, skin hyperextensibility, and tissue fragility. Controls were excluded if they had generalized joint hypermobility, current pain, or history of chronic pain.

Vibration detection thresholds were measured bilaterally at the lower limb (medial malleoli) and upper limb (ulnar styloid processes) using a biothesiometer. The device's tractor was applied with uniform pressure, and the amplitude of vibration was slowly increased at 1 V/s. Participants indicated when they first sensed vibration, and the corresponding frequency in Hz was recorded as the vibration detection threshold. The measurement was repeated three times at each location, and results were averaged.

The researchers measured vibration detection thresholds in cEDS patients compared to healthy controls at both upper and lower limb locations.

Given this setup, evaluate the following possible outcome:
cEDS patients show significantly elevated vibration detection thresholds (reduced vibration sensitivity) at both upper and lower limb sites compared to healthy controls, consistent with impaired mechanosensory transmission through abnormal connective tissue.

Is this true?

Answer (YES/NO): NO